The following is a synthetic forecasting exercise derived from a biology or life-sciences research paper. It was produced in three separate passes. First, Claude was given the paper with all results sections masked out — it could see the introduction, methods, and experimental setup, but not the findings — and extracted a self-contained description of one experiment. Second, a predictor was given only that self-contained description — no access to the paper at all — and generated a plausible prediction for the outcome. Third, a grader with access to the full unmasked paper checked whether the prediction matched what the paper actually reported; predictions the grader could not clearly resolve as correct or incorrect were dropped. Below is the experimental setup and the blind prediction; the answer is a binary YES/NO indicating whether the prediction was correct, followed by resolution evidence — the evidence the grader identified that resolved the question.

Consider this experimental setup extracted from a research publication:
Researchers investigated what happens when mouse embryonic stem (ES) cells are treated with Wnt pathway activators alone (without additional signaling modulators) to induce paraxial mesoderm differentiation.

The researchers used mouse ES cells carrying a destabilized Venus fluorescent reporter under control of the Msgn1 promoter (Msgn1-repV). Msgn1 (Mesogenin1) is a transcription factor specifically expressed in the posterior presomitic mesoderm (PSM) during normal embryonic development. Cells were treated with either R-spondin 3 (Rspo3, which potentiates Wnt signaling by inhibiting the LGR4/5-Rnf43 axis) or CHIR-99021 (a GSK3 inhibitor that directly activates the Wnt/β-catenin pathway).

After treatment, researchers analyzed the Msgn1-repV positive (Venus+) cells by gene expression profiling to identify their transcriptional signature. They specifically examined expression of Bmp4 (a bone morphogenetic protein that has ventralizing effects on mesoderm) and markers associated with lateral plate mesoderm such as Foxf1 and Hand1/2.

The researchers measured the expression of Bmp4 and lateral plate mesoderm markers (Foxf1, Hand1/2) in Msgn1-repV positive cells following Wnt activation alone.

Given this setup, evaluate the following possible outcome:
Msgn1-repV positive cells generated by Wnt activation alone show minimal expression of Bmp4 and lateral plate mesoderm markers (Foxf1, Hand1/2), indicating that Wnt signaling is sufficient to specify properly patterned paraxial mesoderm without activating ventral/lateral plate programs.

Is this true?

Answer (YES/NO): NO